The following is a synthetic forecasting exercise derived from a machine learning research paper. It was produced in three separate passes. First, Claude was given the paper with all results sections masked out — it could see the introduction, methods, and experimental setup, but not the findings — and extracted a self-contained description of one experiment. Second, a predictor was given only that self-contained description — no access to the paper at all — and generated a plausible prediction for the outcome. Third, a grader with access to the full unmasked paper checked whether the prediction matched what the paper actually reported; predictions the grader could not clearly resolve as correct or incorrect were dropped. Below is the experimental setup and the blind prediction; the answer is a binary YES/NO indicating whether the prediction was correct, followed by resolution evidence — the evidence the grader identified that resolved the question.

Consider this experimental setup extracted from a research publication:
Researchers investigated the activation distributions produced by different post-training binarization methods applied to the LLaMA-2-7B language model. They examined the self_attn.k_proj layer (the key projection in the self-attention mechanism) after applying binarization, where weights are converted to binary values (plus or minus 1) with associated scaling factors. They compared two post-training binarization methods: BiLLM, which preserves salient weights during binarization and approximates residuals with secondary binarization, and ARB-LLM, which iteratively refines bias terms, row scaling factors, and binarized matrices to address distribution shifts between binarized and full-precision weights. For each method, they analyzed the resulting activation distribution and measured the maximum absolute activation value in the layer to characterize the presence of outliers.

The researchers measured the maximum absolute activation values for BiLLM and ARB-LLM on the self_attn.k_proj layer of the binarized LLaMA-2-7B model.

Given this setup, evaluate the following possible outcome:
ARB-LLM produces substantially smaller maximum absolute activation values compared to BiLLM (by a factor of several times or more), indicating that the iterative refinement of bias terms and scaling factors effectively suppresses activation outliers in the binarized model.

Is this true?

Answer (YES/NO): NO